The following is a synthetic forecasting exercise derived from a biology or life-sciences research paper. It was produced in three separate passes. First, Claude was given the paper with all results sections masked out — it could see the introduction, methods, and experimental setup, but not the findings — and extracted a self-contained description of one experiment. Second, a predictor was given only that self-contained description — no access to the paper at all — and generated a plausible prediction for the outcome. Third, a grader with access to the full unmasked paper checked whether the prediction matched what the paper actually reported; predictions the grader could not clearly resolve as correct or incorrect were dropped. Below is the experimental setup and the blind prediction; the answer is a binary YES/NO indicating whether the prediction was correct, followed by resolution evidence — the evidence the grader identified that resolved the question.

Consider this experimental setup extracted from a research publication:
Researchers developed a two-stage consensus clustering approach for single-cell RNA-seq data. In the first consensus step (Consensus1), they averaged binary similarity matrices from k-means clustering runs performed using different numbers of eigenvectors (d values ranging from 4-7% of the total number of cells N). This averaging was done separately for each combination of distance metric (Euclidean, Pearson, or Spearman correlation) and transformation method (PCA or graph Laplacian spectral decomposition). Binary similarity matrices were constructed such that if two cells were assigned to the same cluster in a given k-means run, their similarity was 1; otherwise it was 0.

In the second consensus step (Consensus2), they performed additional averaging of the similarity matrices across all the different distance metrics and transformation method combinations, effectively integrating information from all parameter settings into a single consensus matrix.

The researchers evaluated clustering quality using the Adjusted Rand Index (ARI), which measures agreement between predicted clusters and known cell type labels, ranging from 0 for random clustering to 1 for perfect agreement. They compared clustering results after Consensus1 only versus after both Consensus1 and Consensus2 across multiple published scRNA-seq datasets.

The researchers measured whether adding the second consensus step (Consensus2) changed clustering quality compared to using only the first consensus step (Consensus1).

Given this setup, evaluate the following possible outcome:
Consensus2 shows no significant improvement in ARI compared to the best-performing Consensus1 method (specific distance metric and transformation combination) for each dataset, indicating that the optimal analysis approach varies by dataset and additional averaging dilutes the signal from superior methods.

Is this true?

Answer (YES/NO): NO